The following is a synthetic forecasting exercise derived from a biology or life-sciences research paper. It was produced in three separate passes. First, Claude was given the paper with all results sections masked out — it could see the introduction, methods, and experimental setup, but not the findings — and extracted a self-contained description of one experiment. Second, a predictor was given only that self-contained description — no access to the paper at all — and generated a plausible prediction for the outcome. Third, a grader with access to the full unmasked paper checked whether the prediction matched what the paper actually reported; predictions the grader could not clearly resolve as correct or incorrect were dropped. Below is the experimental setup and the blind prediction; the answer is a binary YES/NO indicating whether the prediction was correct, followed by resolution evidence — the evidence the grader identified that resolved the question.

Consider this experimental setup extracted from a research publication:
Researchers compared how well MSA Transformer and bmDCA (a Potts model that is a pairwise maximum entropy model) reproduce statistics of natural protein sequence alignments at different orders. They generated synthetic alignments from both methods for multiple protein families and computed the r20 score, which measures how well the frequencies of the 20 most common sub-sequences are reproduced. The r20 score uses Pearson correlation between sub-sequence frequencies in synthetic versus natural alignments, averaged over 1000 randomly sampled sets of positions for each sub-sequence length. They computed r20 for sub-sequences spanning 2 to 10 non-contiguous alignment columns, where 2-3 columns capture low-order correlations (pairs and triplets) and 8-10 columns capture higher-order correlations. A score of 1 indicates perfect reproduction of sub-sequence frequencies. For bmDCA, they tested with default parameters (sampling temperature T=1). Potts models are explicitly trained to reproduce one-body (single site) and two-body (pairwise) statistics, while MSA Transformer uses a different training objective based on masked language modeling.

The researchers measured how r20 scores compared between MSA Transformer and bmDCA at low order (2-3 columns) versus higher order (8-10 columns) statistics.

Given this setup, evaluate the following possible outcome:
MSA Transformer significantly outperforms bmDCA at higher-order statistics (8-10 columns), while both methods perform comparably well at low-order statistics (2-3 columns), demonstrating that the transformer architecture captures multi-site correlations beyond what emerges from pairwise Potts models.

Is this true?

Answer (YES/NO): NO